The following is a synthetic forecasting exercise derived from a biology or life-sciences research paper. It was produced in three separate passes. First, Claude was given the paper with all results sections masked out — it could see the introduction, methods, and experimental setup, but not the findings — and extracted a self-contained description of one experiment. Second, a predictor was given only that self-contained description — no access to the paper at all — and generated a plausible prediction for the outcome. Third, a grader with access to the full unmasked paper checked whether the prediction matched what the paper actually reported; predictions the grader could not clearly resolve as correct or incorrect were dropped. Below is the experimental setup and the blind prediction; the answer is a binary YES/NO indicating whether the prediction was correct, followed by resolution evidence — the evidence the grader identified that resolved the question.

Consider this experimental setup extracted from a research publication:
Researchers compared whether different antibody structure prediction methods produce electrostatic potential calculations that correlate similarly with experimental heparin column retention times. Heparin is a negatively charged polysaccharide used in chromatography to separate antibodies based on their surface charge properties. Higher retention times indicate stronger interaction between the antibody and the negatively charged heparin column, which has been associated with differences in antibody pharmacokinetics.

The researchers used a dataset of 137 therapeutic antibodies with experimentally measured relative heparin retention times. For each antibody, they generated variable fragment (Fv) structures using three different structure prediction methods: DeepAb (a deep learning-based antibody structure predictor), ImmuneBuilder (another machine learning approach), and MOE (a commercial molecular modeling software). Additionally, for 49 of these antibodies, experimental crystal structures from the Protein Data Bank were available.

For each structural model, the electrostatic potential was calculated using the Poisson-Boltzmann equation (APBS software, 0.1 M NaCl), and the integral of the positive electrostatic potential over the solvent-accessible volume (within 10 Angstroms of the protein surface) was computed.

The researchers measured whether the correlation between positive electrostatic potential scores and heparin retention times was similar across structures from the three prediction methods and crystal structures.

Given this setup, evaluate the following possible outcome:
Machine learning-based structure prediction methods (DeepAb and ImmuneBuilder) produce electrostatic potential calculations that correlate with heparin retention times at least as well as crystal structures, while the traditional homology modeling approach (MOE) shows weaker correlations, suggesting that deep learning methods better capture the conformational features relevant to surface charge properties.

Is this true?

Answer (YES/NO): NO